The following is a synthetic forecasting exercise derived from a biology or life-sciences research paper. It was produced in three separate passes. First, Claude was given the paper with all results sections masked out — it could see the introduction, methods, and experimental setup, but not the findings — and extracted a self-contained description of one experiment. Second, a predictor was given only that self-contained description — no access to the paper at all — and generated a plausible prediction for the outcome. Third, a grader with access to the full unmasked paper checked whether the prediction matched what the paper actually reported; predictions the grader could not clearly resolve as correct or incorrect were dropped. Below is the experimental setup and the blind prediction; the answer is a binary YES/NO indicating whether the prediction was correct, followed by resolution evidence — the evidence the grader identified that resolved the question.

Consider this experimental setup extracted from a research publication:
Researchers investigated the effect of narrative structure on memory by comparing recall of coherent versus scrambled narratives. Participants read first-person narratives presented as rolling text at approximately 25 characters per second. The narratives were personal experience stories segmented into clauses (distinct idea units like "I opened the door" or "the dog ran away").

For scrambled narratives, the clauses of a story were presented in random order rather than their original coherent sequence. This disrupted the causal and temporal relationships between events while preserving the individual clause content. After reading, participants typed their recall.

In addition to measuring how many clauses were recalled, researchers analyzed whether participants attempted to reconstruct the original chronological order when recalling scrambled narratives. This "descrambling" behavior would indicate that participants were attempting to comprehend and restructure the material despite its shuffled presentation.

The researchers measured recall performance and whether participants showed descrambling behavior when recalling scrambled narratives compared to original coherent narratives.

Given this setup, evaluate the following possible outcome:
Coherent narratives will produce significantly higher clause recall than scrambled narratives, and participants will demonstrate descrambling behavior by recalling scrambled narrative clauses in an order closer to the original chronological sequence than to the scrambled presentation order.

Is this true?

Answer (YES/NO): YES